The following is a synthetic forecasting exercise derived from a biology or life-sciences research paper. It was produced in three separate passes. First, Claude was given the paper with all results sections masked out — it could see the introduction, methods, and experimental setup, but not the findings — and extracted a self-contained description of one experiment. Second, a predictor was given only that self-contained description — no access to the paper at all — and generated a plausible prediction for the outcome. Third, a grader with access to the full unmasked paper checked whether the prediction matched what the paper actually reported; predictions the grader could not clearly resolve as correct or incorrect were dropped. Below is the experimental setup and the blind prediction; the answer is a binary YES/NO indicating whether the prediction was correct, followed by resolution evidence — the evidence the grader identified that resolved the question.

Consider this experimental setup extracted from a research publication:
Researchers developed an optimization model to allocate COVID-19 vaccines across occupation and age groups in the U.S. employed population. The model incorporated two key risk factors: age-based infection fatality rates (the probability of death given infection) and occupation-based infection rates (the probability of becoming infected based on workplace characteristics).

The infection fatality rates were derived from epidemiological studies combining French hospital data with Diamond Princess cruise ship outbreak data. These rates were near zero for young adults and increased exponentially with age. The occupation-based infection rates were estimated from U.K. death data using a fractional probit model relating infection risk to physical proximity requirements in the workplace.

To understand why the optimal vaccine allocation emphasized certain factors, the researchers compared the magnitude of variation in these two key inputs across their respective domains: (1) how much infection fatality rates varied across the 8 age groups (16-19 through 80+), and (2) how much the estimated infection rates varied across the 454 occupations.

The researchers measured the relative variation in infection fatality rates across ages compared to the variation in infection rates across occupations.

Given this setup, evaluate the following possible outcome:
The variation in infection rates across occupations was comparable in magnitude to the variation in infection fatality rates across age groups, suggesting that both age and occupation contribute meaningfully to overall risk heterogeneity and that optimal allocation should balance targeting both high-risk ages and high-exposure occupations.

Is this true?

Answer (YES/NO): NO